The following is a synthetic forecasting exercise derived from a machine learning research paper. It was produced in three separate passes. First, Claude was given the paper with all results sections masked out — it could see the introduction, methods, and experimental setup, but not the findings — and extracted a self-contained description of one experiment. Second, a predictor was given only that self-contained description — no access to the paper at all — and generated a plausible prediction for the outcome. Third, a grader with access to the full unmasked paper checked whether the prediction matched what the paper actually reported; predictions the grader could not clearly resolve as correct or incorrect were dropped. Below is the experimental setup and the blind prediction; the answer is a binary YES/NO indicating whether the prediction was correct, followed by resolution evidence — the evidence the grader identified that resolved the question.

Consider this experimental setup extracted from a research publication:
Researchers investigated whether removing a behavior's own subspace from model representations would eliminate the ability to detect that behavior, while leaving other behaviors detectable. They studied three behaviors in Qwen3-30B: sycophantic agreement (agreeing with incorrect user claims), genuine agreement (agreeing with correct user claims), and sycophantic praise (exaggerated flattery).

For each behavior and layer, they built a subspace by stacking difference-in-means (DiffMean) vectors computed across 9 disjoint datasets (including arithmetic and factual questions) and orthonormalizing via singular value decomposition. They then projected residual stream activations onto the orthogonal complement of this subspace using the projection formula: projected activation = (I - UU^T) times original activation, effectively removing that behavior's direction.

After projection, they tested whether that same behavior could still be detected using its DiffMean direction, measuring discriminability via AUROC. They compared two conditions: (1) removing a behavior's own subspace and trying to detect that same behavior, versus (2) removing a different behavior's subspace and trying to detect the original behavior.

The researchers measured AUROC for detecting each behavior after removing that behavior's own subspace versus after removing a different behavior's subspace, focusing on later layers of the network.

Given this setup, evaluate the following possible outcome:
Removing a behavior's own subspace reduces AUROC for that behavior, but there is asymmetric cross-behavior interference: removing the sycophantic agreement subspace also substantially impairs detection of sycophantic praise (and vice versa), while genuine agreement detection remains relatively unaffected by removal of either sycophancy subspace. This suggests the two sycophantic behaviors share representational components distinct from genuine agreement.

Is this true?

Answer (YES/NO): NO